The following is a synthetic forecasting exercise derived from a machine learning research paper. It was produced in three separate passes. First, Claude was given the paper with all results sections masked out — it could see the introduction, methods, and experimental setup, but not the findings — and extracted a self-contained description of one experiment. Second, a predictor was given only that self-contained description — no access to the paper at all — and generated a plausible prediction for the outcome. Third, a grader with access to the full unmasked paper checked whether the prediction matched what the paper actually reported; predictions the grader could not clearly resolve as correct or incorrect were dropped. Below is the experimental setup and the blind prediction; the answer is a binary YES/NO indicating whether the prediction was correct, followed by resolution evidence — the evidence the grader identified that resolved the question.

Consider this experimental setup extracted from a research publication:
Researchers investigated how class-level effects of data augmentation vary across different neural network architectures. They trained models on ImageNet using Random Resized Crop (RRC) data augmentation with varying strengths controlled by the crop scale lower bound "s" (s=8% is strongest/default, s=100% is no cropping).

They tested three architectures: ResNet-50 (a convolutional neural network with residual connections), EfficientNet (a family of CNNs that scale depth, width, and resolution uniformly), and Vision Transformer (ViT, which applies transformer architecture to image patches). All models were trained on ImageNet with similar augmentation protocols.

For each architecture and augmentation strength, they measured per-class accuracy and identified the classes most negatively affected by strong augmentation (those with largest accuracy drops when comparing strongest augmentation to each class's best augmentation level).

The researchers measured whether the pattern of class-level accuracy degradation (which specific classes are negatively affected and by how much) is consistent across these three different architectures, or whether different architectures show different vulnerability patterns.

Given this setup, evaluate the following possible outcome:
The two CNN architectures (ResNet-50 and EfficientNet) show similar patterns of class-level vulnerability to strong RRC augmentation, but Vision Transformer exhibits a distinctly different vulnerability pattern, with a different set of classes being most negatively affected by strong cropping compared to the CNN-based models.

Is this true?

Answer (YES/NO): NO